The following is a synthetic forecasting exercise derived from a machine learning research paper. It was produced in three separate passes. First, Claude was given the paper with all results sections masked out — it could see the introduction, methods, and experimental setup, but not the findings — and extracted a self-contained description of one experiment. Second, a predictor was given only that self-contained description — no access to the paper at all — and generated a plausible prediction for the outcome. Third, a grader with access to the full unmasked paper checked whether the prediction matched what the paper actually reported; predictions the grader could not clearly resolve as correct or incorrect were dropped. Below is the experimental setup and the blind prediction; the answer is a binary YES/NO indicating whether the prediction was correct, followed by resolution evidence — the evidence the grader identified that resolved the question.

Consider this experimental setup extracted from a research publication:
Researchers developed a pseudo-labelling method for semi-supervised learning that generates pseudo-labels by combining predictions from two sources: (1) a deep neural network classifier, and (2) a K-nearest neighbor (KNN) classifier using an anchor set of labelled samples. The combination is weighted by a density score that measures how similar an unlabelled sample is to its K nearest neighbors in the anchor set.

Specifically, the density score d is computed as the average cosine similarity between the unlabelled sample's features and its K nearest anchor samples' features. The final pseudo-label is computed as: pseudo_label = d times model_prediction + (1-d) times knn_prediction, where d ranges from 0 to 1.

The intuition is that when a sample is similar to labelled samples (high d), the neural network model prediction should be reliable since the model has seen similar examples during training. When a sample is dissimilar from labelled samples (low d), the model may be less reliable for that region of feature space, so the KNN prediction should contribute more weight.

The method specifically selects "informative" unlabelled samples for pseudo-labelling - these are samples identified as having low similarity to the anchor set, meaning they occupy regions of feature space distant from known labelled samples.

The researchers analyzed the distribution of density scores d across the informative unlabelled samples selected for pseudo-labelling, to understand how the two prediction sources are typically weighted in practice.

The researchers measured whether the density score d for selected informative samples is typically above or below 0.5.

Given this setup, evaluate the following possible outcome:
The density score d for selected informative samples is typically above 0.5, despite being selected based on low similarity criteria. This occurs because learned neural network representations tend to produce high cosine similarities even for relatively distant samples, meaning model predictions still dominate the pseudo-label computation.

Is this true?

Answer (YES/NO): YES